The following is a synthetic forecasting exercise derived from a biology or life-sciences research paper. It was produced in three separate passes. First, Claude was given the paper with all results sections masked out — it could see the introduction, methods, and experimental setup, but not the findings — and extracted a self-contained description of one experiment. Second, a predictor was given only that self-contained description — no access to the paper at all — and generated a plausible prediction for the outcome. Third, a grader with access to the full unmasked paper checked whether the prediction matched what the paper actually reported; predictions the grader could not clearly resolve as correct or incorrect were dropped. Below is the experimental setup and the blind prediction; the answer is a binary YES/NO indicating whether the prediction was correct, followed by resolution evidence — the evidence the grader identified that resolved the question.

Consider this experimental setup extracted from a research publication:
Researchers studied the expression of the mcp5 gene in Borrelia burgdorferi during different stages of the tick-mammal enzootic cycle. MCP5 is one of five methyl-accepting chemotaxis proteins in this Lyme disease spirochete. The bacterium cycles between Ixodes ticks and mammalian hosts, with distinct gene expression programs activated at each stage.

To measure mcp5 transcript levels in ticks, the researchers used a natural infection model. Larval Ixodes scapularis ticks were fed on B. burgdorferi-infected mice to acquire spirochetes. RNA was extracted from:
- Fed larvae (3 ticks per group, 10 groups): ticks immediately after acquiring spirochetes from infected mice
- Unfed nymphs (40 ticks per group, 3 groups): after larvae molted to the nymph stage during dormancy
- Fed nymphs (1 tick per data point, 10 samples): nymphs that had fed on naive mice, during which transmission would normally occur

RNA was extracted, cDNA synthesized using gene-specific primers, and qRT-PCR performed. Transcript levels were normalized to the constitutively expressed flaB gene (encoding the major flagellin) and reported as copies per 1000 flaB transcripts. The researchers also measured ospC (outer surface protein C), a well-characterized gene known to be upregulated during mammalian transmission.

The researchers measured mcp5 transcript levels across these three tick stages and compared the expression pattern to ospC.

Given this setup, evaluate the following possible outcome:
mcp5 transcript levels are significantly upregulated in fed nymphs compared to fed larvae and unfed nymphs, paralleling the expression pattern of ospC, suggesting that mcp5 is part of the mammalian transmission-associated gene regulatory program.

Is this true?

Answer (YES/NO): NO